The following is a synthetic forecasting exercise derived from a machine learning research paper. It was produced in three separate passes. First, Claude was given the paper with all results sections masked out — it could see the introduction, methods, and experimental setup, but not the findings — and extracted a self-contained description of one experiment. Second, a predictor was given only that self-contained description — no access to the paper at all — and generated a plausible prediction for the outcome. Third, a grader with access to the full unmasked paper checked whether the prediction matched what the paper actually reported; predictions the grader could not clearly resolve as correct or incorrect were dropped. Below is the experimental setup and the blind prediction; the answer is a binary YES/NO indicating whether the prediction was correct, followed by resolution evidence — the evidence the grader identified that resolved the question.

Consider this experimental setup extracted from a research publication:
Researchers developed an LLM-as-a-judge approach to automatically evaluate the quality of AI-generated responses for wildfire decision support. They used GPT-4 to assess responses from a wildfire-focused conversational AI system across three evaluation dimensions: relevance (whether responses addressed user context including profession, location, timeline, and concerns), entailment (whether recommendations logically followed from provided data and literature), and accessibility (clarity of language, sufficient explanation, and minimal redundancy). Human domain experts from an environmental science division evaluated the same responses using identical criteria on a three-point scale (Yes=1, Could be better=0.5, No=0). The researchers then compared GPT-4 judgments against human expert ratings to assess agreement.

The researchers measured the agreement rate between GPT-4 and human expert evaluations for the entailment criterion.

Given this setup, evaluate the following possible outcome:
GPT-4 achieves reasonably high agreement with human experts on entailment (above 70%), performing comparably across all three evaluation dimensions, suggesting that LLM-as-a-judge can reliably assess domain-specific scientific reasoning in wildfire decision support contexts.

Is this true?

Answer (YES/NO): NO